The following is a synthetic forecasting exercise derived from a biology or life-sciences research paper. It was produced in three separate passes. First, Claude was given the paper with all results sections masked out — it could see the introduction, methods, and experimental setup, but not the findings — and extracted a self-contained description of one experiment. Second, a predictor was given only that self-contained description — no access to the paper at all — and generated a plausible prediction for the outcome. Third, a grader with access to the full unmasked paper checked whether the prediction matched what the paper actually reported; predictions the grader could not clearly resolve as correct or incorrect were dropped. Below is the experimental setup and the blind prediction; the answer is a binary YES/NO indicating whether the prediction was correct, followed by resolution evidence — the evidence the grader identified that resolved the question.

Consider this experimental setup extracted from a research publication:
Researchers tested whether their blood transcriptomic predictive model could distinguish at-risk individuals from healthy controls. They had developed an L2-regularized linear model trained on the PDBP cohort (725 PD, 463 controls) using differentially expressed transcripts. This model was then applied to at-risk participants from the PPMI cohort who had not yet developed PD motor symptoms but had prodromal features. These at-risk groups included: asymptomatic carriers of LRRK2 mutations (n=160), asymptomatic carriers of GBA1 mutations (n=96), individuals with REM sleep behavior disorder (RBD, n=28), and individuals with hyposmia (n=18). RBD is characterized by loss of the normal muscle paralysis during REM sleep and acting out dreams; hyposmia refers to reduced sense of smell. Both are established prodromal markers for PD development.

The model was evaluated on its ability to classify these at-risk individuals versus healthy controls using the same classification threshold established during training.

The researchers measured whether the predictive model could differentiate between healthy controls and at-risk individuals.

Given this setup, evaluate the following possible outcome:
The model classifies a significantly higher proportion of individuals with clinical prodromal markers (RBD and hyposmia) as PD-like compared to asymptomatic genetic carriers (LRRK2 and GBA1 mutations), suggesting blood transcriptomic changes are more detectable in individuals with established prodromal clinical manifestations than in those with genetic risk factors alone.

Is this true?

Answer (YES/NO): YES